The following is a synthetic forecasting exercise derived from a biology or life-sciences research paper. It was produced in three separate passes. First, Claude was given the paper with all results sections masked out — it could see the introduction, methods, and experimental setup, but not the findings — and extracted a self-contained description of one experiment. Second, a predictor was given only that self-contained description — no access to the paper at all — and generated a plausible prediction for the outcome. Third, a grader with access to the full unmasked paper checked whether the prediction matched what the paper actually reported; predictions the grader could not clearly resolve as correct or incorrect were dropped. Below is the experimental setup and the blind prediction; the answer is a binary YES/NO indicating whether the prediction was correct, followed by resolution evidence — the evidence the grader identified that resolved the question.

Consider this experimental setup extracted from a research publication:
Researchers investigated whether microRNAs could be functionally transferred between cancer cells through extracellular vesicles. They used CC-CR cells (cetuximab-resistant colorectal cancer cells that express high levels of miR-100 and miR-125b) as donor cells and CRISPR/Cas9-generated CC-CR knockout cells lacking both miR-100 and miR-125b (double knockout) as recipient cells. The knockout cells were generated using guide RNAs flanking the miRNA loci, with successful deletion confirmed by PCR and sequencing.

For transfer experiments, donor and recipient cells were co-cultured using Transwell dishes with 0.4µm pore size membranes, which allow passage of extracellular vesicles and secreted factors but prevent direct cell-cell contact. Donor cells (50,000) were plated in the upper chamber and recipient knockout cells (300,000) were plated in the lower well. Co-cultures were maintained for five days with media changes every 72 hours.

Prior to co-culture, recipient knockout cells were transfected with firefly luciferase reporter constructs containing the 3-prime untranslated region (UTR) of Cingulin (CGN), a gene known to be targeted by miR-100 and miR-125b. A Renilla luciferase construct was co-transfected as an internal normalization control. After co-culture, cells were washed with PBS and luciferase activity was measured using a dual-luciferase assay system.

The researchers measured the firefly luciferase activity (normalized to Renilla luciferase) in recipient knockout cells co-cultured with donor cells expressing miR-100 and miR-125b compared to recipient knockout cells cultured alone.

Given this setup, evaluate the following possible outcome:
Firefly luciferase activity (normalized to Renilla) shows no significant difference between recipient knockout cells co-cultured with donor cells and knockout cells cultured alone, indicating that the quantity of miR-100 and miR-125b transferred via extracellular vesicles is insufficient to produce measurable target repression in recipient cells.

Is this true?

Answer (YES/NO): NO